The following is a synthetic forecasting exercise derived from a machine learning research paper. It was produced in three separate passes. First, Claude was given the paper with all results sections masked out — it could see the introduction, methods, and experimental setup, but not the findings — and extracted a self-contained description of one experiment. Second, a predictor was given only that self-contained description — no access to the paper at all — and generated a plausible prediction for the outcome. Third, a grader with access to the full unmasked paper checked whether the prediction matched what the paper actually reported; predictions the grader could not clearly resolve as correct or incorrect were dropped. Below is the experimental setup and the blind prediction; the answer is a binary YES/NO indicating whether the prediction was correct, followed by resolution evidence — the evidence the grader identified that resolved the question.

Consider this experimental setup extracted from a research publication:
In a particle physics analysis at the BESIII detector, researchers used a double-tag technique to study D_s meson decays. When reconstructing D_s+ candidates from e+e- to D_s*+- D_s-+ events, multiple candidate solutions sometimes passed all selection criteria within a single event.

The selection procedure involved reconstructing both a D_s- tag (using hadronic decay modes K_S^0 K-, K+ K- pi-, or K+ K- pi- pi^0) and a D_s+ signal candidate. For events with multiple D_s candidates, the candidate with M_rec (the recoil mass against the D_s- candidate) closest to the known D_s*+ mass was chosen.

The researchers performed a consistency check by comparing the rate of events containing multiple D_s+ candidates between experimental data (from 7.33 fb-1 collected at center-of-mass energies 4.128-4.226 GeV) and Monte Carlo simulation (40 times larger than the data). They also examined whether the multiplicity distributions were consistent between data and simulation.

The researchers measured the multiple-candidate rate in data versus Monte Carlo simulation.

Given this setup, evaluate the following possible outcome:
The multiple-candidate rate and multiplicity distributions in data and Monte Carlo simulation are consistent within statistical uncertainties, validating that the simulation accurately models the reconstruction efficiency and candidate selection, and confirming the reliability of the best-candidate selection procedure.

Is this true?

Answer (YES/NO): YES